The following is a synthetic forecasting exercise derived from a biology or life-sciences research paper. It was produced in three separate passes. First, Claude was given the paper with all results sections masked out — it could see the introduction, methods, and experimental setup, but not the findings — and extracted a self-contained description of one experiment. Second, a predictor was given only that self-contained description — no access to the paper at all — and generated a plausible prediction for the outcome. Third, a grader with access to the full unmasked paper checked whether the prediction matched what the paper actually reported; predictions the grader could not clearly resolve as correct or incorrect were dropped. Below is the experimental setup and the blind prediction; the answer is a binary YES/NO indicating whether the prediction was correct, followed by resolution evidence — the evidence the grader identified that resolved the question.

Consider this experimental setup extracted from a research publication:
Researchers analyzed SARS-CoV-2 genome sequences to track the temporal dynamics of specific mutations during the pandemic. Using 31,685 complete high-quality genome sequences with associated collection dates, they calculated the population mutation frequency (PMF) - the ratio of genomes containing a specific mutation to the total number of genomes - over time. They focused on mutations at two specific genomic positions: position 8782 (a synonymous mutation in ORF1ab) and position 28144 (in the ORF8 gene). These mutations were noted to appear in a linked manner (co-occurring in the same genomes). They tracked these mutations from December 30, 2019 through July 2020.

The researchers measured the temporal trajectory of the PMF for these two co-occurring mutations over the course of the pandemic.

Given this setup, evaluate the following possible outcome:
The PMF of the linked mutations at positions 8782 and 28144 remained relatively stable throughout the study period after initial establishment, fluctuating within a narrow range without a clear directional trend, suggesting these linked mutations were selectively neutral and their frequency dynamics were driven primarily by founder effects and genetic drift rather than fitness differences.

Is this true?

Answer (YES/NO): NO